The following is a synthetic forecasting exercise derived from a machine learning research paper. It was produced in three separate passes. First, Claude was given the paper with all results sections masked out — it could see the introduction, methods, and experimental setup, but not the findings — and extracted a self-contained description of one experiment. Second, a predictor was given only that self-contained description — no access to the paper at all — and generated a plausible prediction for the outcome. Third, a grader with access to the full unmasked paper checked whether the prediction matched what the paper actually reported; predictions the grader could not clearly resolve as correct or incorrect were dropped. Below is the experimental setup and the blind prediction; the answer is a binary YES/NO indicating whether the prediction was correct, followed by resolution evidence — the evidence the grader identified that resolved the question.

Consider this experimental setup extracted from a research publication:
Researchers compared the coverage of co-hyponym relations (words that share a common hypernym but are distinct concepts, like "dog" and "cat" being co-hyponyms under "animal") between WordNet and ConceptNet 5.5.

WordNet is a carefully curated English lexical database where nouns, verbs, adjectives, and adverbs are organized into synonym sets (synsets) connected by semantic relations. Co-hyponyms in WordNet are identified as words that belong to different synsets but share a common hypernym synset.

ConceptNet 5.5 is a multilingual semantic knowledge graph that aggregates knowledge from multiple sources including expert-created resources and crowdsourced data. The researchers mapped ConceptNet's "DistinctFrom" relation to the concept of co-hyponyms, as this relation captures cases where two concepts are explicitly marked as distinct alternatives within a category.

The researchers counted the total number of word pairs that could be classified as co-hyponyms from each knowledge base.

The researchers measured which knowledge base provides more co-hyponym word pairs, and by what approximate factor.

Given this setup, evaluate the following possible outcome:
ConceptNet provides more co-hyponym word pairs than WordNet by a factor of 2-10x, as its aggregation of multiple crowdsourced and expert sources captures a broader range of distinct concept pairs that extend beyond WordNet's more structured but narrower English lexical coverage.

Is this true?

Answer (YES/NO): NO